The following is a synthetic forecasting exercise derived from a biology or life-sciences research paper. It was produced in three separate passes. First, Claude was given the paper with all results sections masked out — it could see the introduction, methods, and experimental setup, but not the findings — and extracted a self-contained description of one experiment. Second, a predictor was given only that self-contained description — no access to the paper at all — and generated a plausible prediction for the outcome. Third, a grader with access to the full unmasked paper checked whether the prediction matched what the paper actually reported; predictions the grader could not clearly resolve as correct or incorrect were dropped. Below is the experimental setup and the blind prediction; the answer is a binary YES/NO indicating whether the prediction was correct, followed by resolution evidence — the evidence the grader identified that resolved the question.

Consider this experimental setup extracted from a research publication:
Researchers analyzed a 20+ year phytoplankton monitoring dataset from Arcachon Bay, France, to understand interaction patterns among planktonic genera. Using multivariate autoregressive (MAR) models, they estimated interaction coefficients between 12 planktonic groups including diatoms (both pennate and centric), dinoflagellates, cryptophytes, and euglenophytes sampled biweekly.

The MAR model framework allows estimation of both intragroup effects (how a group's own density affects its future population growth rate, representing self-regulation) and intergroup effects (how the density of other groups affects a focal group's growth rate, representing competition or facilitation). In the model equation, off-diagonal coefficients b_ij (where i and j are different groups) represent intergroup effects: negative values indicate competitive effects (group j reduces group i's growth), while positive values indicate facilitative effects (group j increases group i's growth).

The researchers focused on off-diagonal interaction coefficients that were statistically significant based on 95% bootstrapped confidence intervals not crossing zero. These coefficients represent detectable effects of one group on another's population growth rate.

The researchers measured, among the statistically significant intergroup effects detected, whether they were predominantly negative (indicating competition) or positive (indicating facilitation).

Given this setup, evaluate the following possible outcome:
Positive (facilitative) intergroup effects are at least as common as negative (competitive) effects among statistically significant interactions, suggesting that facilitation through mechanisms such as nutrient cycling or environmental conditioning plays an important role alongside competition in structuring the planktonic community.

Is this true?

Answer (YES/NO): YES